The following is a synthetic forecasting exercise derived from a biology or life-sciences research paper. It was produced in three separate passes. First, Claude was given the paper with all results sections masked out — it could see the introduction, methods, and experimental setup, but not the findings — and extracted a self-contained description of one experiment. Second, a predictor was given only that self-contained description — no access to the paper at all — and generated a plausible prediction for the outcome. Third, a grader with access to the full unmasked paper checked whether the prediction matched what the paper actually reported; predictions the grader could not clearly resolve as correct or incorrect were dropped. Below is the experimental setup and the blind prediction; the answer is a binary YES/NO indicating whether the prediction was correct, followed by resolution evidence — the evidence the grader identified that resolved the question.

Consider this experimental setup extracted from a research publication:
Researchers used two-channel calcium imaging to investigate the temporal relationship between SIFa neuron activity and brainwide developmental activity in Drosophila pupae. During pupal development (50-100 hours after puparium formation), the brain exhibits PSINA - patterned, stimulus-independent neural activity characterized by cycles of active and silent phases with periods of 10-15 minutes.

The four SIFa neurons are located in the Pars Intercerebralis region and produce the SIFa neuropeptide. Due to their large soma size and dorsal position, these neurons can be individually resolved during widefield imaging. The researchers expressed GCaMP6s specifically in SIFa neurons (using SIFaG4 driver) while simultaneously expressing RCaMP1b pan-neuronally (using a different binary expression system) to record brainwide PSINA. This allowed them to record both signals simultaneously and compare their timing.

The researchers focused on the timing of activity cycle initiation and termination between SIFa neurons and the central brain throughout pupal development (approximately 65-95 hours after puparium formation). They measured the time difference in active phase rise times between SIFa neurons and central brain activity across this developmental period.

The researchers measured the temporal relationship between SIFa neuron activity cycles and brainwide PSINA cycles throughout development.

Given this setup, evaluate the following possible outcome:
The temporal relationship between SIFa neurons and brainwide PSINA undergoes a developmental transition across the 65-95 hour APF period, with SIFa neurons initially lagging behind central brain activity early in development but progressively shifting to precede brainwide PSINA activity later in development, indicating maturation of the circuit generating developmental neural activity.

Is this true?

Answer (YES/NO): NO